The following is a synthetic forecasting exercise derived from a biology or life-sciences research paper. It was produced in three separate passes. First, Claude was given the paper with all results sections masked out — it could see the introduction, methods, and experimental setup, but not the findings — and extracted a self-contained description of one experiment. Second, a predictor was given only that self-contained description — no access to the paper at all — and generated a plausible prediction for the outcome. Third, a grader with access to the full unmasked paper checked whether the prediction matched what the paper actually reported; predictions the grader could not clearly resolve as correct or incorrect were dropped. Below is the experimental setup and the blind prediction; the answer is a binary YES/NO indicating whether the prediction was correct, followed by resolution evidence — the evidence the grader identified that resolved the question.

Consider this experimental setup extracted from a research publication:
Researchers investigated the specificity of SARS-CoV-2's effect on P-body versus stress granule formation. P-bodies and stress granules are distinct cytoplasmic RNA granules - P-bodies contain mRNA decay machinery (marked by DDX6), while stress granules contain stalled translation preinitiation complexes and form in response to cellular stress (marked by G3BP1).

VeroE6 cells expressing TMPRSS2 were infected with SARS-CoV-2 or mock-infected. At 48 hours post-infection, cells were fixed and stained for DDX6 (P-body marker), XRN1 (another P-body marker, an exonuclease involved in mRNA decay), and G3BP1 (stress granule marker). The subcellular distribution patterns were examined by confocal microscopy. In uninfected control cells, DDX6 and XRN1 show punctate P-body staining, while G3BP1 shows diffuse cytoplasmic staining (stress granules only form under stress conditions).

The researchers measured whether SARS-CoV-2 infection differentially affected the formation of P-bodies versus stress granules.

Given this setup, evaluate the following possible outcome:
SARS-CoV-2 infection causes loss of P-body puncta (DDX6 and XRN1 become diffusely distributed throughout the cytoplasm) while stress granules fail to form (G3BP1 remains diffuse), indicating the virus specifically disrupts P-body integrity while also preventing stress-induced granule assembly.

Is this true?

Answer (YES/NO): YES